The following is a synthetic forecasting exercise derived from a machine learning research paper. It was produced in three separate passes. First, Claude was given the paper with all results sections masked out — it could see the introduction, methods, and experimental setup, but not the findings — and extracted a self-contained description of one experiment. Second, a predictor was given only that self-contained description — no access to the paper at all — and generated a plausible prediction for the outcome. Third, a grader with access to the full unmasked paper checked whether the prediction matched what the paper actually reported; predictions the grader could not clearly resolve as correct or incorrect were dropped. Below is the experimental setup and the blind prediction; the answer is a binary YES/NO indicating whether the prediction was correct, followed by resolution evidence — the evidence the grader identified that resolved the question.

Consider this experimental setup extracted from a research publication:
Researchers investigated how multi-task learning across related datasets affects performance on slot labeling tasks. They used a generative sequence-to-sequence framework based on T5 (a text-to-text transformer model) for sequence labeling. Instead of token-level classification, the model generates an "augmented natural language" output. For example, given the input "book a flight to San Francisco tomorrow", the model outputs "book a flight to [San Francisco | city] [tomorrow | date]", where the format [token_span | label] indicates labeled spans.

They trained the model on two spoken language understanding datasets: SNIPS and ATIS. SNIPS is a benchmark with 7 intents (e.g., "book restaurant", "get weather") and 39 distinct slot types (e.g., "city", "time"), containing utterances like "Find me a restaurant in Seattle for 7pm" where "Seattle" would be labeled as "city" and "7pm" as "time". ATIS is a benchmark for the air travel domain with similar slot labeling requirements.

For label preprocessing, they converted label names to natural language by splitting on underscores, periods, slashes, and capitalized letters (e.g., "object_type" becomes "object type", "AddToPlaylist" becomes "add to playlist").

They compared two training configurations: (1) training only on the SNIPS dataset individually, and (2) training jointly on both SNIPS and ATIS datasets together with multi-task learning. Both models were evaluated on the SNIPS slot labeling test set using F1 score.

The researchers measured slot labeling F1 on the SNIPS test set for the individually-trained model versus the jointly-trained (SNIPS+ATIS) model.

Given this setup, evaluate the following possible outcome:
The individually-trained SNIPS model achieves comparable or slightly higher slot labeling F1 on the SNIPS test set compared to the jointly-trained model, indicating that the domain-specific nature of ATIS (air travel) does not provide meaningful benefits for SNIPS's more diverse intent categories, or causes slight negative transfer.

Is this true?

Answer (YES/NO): YES